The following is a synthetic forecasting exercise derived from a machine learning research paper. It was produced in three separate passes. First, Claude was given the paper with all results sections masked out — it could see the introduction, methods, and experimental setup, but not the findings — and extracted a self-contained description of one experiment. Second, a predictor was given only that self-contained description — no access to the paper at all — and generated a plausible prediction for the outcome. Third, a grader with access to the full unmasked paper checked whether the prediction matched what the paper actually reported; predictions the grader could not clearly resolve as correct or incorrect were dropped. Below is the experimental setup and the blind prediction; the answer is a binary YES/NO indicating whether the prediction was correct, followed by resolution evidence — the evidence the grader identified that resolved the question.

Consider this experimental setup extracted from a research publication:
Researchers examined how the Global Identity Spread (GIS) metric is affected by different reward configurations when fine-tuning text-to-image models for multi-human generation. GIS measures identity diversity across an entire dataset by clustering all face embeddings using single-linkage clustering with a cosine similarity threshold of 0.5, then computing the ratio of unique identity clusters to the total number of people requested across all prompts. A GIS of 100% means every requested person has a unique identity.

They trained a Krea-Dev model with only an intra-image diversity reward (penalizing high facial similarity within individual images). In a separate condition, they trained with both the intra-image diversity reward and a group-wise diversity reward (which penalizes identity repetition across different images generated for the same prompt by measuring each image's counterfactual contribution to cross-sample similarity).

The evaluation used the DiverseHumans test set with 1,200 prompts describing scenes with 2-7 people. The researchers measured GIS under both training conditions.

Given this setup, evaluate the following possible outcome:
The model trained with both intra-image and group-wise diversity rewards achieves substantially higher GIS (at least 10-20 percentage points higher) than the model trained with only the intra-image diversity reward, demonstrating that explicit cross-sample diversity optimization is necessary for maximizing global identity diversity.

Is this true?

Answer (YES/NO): YES